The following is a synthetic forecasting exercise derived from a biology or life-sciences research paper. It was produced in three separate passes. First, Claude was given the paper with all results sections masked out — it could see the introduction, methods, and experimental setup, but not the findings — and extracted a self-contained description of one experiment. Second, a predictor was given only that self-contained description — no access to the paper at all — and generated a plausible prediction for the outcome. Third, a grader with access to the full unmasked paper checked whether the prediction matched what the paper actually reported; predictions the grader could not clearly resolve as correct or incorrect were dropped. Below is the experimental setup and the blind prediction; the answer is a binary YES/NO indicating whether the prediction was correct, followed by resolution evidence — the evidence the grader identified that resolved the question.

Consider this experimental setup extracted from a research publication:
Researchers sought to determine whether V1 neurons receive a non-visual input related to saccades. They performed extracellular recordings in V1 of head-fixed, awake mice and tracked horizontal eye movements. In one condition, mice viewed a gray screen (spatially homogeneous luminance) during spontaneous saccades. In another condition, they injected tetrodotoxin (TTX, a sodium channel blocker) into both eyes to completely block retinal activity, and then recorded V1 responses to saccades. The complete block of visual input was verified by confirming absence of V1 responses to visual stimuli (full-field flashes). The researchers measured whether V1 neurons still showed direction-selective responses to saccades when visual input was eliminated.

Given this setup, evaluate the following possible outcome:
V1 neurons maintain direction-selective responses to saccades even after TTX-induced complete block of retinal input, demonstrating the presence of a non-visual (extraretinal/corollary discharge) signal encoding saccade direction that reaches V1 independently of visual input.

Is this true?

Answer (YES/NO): YES